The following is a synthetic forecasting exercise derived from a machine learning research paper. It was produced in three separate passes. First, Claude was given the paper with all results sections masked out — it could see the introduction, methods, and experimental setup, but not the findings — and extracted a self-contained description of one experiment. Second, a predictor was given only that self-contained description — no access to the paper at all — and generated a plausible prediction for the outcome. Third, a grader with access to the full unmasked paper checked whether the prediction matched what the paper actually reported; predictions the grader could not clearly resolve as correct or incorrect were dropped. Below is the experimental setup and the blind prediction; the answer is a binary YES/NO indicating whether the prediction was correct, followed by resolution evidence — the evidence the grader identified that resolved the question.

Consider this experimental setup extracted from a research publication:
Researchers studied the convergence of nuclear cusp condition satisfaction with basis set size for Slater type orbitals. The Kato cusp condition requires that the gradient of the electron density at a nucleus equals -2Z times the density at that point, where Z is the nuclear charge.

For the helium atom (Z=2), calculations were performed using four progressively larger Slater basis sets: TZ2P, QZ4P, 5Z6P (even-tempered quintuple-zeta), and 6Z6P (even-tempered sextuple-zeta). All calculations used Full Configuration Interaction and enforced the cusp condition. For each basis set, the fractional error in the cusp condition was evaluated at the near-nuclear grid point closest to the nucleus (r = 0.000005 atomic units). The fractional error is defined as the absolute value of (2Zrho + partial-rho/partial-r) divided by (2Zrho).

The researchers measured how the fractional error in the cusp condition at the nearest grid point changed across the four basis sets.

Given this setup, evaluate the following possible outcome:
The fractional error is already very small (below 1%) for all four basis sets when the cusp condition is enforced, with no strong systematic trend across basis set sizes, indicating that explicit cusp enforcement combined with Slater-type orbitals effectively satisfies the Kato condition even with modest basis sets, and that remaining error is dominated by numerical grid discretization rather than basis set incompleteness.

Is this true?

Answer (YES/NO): NO